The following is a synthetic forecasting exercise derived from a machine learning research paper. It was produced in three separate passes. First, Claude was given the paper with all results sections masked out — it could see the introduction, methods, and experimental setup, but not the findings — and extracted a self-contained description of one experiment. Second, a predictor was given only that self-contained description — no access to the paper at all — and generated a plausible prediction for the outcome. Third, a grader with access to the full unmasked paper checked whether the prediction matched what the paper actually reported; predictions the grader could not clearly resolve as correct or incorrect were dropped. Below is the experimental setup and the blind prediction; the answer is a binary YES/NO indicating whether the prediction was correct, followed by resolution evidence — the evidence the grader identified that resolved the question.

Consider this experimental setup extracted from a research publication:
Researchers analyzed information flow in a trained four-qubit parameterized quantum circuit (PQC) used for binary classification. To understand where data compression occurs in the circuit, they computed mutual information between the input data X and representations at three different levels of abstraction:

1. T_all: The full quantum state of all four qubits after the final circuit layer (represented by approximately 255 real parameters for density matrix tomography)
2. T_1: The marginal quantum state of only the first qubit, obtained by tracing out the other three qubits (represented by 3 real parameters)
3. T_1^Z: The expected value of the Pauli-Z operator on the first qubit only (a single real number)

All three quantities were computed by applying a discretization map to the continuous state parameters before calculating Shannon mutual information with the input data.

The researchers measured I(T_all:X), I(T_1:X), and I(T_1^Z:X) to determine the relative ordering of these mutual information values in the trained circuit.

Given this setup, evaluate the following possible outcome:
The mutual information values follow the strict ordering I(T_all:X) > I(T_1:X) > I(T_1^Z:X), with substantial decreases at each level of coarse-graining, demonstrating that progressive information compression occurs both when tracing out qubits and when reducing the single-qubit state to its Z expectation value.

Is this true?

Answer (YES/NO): NO